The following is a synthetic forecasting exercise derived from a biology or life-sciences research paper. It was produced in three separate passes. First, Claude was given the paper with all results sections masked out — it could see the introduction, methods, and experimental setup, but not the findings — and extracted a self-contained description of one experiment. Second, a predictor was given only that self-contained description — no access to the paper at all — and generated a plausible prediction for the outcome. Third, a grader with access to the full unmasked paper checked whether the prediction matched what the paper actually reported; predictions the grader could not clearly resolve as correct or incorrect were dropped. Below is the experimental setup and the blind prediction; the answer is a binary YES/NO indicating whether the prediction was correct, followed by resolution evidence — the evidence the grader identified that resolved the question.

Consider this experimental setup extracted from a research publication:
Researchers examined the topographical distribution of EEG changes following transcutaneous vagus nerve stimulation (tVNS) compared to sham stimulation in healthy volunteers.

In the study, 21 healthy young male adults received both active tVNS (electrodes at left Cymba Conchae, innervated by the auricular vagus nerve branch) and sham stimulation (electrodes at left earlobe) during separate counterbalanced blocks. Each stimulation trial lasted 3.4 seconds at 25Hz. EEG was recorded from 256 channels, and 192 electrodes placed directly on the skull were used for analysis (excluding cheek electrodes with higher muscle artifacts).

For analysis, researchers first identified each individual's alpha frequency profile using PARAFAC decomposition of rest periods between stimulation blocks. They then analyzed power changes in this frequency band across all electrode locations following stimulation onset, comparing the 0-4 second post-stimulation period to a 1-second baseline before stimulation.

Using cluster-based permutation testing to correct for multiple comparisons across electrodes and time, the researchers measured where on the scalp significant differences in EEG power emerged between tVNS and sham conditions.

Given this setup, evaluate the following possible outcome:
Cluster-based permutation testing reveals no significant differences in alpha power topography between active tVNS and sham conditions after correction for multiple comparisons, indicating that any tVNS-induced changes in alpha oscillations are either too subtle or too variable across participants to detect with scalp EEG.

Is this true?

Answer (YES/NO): NO